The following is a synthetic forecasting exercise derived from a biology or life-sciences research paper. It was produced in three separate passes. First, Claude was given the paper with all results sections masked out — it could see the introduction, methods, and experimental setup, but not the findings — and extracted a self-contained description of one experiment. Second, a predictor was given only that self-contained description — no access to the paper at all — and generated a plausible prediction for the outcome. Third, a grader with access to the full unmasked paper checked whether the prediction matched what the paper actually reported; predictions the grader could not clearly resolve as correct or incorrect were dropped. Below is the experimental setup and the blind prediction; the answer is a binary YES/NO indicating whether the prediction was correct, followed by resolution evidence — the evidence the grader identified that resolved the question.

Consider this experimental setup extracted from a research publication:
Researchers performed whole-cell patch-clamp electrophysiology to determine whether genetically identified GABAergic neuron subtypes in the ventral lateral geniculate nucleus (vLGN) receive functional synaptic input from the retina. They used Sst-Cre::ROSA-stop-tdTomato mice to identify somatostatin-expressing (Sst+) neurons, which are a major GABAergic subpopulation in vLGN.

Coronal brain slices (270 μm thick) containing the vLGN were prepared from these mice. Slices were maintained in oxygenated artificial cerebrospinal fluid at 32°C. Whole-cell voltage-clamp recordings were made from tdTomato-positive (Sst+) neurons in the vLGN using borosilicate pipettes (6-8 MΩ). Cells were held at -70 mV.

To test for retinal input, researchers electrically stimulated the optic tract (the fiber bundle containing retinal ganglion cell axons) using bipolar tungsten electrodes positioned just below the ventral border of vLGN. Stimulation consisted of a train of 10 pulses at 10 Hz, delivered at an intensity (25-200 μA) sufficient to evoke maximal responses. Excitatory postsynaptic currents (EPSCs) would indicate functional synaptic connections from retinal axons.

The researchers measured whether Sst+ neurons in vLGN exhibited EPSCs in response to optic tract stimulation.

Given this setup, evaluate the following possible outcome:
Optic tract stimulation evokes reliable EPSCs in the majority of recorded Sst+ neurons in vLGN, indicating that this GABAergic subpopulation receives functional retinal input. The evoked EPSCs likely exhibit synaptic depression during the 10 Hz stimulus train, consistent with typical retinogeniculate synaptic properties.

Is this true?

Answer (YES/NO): YES